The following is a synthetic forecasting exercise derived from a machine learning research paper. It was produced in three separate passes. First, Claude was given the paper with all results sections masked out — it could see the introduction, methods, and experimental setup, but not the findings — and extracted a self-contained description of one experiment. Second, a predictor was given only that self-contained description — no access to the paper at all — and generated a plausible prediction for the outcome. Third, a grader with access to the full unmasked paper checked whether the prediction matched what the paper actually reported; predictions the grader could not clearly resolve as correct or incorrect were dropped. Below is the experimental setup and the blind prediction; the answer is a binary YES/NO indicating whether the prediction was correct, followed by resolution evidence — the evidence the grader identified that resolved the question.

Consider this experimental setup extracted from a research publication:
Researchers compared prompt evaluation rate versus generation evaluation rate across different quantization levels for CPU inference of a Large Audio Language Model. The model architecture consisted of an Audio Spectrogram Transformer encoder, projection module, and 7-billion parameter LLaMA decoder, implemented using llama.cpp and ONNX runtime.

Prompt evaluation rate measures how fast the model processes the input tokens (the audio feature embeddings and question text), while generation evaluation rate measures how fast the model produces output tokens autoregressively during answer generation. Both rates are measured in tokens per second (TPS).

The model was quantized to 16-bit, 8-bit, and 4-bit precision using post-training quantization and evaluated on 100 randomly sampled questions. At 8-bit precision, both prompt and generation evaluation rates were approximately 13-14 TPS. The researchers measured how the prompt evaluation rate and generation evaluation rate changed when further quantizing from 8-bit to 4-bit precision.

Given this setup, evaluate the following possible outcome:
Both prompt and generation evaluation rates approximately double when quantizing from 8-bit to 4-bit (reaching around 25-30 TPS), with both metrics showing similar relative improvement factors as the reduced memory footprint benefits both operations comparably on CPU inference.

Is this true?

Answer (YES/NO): NO